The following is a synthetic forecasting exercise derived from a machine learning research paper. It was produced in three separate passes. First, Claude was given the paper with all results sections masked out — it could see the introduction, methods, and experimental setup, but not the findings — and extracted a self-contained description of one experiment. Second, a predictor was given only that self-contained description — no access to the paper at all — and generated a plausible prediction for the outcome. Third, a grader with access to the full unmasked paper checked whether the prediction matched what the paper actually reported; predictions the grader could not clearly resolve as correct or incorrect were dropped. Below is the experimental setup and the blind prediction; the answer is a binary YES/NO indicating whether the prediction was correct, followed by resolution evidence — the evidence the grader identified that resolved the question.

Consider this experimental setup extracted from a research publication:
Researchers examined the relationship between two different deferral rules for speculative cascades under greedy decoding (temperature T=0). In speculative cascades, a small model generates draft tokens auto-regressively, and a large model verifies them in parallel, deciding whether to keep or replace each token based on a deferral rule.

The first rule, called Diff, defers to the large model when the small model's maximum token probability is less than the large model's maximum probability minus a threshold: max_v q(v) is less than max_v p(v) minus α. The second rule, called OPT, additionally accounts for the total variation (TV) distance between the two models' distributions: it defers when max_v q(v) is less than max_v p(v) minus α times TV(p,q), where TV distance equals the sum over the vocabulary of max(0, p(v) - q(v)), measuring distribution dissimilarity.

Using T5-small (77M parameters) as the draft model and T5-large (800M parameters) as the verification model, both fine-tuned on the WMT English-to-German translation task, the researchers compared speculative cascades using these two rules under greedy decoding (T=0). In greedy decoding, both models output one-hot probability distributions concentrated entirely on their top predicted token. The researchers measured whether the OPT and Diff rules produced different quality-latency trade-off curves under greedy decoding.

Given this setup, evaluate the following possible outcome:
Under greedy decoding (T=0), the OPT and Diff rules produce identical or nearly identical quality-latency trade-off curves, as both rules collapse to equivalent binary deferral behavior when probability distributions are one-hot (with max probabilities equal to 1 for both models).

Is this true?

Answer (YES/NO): YES